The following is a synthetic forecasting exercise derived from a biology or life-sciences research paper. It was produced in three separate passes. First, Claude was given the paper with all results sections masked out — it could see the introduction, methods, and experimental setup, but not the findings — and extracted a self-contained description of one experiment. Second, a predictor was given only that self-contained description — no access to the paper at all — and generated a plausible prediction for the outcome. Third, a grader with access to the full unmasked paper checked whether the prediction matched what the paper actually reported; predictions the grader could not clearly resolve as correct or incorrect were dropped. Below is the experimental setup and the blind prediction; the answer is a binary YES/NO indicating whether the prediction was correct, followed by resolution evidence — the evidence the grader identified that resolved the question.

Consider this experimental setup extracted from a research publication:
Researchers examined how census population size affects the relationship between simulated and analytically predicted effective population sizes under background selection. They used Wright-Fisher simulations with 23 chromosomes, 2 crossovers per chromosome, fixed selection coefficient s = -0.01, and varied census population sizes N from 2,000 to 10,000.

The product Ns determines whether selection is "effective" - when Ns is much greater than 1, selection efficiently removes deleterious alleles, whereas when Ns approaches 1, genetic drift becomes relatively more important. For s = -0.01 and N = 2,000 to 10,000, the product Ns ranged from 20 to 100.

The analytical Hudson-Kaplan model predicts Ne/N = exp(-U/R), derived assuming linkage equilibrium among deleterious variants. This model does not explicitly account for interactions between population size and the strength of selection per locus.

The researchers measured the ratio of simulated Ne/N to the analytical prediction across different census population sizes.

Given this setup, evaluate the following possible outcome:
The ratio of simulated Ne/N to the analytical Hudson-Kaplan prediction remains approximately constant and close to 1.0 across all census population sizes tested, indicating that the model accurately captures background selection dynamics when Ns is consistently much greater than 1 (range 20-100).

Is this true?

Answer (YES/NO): NO